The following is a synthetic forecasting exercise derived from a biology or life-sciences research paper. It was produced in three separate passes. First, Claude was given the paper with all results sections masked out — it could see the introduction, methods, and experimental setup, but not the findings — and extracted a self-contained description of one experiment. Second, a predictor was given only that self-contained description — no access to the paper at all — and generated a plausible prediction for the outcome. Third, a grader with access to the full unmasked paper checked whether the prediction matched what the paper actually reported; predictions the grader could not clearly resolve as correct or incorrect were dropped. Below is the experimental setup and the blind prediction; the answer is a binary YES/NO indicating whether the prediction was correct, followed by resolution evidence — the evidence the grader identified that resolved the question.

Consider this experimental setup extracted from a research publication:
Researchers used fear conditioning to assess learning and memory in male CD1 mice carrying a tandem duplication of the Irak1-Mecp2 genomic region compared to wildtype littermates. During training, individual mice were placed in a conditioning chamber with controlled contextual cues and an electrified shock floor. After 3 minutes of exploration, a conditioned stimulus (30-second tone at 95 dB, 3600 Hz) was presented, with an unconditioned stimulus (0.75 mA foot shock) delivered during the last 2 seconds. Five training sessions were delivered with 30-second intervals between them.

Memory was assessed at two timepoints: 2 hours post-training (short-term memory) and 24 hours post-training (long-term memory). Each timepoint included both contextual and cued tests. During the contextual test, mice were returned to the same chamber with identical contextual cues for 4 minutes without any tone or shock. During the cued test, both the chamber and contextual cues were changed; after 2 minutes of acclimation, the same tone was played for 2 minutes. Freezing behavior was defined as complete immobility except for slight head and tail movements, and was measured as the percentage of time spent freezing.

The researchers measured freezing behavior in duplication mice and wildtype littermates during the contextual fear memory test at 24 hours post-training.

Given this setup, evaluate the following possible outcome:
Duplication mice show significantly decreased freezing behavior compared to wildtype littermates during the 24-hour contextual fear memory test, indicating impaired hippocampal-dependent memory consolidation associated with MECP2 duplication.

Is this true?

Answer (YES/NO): NO